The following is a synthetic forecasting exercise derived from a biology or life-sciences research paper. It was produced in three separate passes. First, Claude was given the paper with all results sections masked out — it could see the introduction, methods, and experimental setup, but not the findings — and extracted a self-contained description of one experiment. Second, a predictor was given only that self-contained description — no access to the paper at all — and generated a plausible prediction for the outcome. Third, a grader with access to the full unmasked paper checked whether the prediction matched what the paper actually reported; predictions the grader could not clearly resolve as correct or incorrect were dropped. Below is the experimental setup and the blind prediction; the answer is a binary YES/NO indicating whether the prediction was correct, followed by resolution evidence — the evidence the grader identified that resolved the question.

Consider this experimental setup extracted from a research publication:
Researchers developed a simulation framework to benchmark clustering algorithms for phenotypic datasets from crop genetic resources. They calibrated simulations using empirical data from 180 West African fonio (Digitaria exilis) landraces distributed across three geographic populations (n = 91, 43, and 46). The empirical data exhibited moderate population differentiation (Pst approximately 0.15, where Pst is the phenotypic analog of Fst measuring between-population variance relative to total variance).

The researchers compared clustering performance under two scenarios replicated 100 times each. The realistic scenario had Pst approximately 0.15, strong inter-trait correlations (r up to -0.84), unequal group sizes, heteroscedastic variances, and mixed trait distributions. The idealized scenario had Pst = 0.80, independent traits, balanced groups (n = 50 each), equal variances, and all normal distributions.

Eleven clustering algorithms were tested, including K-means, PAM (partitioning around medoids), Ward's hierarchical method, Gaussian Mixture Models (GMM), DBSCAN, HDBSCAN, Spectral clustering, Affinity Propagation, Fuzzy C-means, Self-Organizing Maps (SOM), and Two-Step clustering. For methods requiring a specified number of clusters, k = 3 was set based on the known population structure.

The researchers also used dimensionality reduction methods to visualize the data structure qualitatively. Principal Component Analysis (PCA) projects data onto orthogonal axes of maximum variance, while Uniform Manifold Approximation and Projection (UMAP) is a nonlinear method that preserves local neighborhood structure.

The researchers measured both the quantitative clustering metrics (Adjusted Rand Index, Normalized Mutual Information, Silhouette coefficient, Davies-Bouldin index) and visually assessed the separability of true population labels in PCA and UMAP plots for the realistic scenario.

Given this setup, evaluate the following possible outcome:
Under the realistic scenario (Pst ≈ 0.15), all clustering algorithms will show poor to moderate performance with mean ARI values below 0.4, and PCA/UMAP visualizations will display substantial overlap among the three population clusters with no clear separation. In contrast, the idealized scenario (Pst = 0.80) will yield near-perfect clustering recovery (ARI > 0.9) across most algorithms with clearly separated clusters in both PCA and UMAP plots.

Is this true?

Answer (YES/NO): NO